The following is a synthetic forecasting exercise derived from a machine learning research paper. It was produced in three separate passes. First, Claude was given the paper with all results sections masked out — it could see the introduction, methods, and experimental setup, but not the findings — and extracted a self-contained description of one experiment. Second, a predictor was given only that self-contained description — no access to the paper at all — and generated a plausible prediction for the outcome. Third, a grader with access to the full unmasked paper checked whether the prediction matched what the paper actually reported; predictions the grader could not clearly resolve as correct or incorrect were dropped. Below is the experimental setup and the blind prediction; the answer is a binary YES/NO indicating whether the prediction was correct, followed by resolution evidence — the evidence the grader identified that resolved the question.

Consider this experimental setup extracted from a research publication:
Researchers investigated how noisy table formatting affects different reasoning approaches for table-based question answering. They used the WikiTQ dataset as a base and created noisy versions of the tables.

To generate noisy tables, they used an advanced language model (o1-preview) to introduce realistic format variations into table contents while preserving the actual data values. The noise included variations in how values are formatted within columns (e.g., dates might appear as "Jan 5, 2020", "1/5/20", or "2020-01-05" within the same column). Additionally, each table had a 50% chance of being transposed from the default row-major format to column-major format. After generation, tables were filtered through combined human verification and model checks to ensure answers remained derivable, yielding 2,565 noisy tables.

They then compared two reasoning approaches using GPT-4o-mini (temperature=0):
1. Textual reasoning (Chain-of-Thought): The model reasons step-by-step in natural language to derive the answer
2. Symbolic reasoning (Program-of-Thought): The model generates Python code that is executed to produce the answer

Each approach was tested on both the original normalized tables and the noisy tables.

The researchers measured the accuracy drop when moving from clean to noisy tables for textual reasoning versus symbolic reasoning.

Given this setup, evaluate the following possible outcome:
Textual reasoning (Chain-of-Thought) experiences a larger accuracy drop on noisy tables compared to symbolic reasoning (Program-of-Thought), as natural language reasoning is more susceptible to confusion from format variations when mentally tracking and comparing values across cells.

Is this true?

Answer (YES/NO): NO